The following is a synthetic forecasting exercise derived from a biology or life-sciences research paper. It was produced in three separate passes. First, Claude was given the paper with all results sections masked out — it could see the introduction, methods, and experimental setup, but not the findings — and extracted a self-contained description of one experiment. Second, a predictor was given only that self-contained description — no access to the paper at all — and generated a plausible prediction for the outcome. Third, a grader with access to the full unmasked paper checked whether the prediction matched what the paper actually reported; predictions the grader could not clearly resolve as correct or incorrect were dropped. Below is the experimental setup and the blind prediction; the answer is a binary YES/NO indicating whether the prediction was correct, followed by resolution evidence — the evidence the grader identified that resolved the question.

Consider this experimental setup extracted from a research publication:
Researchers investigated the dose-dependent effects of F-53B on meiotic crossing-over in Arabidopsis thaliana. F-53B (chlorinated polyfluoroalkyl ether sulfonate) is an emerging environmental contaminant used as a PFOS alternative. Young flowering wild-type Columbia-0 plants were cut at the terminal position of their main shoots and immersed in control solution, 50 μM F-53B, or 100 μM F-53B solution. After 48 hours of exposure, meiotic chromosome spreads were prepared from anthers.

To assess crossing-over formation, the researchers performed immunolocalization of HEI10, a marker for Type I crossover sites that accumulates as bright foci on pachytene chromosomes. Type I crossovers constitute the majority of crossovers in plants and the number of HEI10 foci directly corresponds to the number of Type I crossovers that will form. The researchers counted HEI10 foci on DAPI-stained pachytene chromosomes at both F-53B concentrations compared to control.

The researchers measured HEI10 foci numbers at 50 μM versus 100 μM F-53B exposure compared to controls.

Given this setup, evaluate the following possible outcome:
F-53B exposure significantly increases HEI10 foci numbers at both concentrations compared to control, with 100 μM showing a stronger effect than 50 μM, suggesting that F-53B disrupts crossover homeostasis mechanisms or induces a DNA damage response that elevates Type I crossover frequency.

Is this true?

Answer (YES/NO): NO